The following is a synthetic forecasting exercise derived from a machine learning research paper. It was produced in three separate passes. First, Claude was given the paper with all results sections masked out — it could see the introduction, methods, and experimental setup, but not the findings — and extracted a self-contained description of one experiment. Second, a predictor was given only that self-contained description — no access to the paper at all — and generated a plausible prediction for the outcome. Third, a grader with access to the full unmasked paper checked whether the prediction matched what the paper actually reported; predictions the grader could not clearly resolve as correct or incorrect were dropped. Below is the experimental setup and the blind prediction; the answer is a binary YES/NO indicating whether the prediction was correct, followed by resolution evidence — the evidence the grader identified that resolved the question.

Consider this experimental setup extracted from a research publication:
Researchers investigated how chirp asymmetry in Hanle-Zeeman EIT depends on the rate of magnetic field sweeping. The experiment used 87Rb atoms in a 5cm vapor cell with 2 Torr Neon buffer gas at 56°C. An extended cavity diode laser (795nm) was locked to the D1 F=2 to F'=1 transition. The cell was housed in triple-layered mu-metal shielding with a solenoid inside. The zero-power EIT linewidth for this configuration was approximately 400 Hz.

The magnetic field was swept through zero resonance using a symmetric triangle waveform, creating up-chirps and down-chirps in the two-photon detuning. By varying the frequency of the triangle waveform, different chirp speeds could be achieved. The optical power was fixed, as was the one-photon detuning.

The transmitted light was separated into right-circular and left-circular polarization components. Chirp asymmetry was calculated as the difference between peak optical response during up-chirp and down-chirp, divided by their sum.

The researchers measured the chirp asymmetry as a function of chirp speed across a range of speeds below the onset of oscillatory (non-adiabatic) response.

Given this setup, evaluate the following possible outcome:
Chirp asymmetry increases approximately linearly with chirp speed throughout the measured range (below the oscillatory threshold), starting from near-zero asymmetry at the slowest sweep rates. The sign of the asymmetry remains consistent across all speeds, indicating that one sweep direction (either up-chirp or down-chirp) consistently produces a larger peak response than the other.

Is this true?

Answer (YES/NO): NO